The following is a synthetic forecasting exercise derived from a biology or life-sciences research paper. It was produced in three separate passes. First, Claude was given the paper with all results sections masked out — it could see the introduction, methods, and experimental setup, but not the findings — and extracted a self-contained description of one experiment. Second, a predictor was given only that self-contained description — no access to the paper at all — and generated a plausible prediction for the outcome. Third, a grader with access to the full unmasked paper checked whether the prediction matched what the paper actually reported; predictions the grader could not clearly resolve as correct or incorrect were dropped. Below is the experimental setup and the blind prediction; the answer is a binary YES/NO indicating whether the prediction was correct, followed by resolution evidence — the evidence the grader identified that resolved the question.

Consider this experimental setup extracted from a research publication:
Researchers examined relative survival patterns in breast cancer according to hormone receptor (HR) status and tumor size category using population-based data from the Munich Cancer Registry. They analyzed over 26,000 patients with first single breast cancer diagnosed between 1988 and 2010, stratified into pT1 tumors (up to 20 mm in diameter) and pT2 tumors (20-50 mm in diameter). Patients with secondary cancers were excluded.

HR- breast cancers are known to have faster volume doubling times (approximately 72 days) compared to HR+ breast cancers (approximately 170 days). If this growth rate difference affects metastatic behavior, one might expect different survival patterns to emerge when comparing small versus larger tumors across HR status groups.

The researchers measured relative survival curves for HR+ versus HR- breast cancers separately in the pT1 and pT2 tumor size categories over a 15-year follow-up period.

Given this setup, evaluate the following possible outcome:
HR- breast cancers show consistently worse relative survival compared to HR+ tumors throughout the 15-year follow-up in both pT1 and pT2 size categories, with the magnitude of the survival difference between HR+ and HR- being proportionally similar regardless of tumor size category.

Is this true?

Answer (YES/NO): NO